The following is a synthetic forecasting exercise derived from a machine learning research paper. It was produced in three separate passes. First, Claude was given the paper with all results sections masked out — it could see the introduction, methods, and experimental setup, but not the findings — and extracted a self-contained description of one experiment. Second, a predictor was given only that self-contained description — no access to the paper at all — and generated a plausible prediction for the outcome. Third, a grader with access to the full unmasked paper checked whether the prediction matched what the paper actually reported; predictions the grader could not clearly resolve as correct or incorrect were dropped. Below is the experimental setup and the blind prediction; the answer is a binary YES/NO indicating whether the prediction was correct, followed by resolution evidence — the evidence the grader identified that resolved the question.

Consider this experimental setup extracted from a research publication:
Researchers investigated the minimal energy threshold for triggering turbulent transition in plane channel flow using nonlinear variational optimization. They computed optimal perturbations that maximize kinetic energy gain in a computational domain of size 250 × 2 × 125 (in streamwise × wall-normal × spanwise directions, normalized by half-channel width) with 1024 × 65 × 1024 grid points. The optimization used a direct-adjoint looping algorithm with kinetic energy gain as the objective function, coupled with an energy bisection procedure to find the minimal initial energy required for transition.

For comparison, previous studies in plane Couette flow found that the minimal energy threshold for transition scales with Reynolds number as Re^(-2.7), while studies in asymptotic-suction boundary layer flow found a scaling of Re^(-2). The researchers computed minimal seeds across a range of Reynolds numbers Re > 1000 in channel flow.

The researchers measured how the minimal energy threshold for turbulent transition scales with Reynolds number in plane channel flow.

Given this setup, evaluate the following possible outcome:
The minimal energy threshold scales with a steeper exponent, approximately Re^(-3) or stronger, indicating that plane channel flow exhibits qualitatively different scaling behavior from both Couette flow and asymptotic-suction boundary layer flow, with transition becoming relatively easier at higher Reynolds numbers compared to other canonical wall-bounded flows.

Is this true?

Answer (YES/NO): NO